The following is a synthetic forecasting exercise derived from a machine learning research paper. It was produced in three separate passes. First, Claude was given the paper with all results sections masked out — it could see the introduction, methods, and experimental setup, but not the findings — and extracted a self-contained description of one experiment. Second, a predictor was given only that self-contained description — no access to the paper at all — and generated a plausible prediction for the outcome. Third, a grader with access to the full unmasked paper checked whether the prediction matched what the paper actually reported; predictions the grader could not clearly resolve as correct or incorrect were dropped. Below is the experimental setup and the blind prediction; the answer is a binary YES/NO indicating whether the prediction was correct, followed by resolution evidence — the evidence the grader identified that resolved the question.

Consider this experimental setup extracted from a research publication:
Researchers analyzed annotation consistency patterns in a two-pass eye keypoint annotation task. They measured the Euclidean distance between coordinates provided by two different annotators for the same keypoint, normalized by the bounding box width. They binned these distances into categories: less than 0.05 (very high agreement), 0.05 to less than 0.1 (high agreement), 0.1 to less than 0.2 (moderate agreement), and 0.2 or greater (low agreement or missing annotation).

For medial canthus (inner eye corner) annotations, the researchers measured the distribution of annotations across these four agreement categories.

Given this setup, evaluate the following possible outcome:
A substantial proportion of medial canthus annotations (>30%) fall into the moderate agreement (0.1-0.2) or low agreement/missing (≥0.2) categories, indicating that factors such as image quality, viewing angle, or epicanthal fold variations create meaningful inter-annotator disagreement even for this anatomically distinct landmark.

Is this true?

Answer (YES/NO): NO